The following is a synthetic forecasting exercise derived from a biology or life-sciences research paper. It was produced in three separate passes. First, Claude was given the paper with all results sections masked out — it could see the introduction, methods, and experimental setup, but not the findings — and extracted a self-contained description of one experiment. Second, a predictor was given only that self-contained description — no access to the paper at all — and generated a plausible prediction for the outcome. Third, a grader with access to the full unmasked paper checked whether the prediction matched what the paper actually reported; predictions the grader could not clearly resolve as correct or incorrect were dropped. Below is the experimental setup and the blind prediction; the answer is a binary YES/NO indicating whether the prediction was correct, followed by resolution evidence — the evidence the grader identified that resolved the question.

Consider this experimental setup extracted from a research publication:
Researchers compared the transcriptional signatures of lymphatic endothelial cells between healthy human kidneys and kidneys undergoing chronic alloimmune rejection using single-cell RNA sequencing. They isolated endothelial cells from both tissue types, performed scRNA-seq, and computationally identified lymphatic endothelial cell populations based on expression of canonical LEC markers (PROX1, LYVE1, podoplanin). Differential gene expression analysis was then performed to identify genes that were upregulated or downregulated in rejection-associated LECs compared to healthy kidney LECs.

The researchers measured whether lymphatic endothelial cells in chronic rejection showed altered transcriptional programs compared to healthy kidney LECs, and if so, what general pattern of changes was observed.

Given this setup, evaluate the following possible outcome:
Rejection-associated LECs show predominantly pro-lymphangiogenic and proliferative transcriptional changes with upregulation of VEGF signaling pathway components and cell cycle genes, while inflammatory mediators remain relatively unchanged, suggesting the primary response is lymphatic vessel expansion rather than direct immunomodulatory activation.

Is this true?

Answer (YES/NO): NO